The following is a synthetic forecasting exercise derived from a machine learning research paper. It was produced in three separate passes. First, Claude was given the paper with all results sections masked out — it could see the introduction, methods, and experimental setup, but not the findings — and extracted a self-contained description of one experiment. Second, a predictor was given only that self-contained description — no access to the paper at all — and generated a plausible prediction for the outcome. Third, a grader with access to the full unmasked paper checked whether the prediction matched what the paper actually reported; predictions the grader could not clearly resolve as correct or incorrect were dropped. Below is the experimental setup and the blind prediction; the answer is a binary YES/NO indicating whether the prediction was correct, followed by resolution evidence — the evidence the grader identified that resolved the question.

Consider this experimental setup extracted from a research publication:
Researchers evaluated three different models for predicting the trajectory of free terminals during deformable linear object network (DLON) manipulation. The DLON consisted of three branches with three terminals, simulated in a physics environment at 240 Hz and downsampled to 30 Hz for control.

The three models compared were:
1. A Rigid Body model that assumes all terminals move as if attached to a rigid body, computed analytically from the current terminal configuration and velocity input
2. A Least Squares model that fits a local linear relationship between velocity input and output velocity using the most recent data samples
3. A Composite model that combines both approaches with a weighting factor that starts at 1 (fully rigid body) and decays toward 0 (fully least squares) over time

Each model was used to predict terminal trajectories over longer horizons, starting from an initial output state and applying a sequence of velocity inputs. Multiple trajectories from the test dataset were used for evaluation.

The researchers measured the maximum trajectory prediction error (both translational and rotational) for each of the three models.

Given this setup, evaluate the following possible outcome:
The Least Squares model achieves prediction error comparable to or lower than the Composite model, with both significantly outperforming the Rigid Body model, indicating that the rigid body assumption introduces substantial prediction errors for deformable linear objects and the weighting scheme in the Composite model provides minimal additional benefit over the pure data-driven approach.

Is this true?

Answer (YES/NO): NO